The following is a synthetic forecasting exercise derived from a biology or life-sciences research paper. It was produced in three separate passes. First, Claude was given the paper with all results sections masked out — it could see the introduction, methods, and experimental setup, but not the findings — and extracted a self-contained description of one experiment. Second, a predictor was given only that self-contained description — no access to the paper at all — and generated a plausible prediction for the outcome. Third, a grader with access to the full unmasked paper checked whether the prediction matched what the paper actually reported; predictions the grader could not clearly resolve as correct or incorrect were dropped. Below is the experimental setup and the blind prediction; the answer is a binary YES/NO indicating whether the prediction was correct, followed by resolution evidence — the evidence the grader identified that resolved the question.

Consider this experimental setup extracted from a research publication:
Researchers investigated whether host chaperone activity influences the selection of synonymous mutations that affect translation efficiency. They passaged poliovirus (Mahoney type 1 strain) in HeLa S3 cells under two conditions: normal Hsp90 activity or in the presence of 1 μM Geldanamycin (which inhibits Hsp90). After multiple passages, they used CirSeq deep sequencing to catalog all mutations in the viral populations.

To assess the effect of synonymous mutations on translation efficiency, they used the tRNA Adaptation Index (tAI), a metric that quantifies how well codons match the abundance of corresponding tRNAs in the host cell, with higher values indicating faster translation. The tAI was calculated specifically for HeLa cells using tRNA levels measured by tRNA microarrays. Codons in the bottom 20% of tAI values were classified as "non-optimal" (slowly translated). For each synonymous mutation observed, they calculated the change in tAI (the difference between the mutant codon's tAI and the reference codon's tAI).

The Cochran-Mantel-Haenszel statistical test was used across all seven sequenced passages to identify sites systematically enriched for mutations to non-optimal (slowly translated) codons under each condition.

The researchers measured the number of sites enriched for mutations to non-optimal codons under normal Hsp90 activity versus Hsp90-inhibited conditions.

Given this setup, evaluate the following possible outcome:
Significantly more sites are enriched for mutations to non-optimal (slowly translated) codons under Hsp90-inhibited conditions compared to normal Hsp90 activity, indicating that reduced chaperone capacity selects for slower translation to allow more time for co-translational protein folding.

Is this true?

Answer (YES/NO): YES